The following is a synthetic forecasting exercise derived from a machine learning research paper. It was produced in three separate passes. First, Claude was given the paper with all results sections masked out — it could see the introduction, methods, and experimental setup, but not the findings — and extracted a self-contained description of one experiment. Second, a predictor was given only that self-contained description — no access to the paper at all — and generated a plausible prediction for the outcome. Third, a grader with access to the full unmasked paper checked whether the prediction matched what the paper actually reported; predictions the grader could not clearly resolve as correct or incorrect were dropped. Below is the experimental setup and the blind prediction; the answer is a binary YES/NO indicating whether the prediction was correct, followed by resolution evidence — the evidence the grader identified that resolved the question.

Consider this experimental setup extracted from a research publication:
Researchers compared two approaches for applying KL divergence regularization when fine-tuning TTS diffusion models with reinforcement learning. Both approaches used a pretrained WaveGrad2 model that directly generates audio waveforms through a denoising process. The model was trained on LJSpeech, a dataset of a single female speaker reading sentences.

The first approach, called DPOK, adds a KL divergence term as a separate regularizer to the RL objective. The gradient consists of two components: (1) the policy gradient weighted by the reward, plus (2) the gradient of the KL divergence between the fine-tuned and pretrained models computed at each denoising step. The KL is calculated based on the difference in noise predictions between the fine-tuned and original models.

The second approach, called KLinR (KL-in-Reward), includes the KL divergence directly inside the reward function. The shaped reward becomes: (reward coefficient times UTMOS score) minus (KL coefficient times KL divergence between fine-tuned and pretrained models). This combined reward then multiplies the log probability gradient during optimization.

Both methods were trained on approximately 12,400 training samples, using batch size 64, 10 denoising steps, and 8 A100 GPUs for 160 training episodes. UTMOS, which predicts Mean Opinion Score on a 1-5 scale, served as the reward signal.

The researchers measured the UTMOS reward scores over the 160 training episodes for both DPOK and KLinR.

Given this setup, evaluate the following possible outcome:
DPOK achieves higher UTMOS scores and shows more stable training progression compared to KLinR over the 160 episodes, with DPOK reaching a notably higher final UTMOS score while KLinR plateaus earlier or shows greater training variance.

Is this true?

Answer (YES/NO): NO